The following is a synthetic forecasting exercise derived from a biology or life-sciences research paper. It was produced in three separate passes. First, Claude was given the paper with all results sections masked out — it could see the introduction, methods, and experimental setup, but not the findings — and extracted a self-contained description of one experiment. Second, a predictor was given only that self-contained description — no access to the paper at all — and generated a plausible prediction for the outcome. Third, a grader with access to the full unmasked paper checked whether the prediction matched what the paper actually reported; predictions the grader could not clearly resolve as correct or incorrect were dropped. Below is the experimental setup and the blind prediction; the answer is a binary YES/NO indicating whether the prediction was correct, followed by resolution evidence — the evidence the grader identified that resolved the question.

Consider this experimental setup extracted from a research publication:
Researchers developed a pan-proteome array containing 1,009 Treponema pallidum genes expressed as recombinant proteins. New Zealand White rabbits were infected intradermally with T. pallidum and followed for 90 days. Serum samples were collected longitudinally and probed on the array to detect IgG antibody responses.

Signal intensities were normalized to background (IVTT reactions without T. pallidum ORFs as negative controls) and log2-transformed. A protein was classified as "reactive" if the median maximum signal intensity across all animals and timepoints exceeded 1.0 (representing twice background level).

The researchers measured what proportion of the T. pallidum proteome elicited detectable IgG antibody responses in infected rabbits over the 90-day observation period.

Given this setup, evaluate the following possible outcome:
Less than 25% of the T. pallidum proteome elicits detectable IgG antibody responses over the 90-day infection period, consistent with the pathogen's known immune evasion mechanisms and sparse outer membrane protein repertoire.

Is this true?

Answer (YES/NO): NO